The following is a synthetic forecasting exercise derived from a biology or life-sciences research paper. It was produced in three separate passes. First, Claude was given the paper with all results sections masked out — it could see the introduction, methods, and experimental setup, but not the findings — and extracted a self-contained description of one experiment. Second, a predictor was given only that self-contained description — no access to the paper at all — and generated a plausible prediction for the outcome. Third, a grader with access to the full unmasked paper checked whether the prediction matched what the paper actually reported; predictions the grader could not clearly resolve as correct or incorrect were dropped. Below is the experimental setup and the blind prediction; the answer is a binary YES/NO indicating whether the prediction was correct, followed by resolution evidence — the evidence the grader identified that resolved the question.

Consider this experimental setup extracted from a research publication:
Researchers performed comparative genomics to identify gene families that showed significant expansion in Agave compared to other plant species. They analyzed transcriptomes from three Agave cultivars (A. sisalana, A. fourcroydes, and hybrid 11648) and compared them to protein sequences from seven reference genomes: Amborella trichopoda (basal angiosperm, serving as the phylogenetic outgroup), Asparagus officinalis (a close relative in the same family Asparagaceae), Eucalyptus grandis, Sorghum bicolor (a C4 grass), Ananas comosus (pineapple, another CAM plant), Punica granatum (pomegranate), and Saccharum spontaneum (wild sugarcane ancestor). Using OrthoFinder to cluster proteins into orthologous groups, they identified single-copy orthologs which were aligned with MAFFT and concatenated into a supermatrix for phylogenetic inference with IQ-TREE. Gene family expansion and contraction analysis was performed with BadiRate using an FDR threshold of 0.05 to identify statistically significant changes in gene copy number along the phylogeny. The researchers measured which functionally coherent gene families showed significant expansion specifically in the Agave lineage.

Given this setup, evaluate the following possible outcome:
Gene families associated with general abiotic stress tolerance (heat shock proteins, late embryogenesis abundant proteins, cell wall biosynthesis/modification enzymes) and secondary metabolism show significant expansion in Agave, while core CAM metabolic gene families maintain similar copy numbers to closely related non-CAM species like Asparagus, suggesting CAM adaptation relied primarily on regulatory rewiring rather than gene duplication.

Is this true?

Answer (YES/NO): NO